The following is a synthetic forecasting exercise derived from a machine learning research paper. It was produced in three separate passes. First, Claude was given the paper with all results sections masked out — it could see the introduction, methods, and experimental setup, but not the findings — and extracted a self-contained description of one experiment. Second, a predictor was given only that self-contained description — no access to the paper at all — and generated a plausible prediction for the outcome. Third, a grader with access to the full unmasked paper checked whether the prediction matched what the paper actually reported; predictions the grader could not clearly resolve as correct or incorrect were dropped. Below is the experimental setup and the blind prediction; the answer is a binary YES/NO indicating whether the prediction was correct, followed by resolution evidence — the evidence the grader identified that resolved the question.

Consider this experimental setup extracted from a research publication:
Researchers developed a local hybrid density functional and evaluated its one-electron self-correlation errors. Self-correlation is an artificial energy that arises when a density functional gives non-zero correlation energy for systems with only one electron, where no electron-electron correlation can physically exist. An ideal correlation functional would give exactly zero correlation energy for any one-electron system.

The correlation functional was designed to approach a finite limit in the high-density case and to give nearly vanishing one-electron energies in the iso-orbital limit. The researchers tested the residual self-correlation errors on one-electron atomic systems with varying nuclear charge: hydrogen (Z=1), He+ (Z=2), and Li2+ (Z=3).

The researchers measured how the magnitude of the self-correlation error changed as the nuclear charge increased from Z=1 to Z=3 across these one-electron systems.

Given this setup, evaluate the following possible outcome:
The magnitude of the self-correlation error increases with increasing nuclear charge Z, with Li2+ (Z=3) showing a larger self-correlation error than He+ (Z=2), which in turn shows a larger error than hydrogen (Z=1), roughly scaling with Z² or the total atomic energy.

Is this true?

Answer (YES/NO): NO